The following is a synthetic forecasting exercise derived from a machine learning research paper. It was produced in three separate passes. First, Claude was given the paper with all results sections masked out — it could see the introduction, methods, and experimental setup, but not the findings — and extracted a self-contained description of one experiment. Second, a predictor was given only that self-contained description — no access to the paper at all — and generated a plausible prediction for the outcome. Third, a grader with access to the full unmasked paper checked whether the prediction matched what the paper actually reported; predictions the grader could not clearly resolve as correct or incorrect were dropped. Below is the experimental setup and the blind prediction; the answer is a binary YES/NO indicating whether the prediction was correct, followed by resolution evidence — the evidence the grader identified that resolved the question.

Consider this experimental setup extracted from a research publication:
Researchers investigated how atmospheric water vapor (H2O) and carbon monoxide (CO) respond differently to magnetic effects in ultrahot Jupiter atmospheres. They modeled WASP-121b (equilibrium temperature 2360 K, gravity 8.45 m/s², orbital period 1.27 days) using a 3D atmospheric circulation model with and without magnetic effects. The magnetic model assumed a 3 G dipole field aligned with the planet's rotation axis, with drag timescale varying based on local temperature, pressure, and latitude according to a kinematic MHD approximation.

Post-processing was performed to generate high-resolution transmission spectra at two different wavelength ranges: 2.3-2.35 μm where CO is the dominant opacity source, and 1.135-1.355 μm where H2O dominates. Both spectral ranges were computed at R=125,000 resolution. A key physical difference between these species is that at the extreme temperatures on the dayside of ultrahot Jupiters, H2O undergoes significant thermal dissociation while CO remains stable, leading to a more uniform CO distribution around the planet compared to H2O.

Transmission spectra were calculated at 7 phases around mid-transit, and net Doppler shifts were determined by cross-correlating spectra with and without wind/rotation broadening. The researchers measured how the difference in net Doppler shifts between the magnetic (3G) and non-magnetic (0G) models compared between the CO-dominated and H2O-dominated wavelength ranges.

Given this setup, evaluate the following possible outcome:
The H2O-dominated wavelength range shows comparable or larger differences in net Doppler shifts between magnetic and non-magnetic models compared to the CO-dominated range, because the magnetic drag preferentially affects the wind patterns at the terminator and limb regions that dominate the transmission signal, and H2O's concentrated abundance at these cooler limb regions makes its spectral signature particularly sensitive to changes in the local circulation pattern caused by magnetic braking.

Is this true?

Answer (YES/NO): NO